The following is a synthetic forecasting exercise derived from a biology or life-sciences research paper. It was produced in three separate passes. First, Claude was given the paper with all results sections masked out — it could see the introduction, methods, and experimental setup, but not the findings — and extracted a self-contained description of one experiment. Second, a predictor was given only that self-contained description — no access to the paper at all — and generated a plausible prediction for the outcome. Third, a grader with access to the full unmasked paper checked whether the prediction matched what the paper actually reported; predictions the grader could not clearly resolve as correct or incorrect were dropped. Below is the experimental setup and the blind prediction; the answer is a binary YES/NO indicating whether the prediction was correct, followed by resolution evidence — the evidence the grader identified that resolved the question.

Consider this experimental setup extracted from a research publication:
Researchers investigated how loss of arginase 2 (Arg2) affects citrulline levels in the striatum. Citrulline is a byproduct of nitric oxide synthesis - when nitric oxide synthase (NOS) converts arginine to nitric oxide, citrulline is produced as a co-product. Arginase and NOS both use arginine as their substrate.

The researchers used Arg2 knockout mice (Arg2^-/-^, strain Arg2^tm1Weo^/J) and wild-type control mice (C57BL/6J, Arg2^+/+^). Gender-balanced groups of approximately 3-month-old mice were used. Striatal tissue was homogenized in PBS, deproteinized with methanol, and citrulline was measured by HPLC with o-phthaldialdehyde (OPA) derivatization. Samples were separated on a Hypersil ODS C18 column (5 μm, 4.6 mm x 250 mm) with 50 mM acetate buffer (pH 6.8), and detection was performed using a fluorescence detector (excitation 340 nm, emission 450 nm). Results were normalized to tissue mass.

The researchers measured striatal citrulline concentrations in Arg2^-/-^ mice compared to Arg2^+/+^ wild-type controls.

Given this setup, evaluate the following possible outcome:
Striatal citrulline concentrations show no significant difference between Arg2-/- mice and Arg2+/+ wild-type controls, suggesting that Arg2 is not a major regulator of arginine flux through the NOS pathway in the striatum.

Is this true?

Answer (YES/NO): YES